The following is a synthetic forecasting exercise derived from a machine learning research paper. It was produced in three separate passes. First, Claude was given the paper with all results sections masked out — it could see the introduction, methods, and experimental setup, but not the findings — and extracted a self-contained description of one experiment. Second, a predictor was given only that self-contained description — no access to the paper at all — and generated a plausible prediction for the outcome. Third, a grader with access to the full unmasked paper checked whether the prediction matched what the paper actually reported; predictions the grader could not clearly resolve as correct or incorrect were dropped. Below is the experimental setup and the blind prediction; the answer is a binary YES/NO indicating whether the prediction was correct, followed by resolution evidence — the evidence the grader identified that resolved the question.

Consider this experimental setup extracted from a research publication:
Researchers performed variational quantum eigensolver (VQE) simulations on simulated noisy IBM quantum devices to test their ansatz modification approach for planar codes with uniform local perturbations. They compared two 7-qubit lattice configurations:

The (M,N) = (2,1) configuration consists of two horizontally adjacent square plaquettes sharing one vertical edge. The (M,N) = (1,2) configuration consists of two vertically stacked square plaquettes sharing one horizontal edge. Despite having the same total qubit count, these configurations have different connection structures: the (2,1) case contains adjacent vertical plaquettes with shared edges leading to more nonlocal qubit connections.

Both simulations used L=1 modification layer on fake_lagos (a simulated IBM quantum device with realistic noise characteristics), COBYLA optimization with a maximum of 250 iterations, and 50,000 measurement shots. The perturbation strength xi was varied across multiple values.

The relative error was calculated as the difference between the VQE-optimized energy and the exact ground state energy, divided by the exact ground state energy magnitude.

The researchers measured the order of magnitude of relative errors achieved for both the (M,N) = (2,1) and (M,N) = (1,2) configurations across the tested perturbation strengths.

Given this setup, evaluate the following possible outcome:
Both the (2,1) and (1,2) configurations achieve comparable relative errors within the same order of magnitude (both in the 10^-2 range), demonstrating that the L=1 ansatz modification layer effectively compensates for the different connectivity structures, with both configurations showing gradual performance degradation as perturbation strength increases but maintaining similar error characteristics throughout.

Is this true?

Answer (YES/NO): NO